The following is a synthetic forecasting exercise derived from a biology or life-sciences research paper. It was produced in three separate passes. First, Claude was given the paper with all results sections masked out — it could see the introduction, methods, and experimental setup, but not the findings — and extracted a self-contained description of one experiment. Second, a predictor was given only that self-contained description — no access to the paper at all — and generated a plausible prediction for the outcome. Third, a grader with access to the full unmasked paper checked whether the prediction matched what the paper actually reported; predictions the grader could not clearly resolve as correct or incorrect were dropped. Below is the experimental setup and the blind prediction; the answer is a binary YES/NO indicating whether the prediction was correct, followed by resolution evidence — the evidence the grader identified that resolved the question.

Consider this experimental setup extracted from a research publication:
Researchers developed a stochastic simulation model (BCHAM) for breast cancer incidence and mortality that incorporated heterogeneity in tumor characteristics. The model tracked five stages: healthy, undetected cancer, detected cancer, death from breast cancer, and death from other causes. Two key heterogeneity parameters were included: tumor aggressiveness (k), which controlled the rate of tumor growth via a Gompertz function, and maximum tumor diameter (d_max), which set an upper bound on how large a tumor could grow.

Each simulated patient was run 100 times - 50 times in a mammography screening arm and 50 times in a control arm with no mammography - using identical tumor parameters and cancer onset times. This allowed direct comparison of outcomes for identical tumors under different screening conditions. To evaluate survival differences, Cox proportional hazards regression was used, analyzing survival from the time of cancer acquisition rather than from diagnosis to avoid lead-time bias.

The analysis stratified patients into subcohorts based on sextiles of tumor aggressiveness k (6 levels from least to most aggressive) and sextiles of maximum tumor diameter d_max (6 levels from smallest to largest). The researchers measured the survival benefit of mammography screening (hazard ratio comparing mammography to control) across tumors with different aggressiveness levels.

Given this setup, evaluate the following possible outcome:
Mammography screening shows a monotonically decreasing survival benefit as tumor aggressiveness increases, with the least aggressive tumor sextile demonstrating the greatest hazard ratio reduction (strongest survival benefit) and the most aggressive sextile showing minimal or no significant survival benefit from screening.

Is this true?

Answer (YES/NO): NO